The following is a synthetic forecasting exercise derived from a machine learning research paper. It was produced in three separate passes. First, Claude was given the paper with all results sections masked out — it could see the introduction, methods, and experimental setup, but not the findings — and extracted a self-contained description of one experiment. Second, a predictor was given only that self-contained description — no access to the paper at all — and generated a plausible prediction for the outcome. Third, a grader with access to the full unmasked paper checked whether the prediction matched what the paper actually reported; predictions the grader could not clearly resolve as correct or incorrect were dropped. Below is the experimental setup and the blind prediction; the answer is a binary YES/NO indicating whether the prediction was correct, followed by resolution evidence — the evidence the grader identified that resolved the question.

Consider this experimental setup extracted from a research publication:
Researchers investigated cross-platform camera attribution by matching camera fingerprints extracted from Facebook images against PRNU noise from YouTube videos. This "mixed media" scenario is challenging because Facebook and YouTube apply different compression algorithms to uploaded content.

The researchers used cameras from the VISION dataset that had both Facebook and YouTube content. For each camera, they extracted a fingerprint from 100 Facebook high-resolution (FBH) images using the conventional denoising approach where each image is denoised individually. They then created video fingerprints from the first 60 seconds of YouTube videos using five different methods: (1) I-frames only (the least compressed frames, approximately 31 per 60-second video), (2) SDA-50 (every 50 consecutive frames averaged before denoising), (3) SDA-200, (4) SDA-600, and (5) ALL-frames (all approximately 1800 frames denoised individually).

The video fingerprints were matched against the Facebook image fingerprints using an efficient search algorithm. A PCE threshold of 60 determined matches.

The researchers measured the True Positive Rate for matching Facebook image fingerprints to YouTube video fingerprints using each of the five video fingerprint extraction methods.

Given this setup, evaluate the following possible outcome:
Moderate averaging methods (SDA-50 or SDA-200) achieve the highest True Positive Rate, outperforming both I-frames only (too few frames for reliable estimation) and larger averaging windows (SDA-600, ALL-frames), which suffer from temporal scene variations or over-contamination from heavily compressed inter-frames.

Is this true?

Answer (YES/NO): YES